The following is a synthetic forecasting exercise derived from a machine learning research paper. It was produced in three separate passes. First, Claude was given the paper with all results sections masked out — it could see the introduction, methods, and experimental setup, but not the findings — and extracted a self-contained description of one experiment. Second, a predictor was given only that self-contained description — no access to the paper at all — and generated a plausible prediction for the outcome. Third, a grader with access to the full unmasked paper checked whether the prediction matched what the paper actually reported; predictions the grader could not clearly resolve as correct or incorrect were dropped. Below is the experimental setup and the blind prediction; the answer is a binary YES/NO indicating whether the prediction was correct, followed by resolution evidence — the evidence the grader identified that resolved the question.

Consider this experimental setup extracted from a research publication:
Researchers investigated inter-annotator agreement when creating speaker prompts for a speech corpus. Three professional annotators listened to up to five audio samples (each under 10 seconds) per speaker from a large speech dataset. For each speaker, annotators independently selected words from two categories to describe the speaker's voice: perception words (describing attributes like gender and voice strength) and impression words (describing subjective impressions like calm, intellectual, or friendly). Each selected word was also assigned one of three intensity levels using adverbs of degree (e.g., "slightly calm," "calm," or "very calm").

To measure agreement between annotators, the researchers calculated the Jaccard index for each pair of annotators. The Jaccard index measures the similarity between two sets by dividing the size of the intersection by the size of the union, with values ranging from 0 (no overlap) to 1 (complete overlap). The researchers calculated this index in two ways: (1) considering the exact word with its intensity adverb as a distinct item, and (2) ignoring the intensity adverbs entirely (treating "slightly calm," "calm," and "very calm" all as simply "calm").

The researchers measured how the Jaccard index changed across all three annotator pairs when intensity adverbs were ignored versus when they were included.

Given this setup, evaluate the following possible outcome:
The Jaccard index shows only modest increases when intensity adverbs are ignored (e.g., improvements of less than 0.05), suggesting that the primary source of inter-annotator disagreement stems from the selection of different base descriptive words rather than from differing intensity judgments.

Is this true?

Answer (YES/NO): NO